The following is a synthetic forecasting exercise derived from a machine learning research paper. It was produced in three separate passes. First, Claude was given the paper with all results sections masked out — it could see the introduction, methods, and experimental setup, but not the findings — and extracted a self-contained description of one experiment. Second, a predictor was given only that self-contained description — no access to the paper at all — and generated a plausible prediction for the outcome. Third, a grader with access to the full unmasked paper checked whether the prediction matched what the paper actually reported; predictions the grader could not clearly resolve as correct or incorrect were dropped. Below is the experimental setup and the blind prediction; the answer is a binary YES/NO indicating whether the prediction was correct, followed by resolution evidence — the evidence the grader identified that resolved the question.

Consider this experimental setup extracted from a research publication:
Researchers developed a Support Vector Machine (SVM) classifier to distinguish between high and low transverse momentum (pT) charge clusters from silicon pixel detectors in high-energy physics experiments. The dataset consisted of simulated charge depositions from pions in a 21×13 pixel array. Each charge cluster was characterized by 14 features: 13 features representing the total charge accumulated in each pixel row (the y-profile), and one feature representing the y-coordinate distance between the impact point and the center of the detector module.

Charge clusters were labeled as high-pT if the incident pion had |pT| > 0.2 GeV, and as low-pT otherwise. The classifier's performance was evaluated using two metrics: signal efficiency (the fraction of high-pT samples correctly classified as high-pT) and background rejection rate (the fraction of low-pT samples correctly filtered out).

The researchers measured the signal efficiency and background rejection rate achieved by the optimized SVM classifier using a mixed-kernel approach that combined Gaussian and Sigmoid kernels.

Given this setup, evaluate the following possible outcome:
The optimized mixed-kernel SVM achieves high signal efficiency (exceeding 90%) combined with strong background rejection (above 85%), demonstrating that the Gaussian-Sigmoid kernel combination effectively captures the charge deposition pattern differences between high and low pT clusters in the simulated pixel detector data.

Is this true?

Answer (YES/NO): NO